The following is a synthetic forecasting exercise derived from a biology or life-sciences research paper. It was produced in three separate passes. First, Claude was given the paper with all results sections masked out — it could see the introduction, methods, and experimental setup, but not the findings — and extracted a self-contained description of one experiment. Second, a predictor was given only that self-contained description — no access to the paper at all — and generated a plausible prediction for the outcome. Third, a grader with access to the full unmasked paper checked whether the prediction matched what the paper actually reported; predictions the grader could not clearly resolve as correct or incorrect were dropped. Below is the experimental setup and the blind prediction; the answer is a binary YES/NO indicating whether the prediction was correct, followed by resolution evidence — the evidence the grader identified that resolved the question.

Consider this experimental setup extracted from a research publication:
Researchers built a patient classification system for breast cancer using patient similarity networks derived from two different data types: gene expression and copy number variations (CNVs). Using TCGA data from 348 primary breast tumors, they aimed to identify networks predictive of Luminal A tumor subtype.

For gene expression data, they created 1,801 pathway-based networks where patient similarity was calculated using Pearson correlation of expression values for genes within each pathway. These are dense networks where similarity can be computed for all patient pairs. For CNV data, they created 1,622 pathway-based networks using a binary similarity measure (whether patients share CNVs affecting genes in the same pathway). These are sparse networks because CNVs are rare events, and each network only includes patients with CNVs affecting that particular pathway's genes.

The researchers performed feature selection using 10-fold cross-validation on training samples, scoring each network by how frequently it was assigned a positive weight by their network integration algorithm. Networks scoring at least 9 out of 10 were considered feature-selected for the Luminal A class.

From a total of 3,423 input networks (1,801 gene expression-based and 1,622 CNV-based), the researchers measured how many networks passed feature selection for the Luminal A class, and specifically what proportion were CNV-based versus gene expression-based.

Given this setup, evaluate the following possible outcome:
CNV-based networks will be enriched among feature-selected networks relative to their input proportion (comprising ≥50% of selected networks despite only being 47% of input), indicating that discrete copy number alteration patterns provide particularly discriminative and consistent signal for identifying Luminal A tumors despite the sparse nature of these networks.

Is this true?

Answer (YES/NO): NO